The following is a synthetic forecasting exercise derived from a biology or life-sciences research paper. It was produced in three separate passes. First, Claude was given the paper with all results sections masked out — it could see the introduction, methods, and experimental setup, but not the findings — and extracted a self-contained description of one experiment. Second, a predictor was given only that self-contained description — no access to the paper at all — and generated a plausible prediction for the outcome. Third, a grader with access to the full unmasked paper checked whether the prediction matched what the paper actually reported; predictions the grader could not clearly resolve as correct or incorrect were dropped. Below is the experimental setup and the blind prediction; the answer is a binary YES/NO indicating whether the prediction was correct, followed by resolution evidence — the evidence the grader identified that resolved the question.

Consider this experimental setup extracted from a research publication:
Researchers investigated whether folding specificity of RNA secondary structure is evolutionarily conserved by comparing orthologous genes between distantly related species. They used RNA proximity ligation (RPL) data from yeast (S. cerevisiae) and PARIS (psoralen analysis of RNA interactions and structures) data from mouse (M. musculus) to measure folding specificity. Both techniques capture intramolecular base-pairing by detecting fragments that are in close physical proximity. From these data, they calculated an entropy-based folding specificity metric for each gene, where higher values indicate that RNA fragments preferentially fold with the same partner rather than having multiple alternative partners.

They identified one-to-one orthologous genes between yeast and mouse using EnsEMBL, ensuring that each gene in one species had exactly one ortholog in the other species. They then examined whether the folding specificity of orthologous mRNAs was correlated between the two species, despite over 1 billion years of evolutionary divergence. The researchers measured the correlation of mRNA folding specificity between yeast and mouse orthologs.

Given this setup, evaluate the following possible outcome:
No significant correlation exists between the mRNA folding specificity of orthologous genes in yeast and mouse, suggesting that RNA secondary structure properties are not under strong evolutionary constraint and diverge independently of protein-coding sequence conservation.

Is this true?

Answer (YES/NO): NO